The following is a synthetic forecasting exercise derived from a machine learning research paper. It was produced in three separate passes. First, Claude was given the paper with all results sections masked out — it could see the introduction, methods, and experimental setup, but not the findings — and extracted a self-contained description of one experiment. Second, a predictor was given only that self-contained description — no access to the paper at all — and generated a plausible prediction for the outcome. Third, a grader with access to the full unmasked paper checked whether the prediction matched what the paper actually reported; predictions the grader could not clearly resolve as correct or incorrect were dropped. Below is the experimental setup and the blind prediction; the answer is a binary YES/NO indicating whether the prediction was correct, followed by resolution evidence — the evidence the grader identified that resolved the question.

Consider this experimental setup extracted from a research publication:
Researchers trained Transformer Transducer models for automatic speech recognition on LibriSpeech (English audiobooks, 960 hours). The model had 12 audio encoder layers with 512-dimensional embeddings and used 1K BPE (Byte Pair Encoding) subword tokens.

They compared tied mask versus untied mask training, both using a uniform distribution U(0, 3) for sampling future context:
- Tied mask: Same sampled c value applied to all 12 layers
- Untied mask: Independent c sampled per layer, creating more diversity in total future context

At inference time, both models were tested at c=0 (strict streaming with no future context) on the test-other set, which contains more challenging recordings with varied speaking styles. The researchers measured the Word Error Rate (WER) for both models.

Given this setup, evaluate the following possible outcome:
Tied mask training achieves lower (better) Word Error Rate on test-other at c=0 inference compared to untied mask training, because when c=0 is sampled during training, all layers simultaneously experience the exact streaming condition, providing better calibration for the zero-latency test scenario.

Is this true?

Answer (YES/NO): YES